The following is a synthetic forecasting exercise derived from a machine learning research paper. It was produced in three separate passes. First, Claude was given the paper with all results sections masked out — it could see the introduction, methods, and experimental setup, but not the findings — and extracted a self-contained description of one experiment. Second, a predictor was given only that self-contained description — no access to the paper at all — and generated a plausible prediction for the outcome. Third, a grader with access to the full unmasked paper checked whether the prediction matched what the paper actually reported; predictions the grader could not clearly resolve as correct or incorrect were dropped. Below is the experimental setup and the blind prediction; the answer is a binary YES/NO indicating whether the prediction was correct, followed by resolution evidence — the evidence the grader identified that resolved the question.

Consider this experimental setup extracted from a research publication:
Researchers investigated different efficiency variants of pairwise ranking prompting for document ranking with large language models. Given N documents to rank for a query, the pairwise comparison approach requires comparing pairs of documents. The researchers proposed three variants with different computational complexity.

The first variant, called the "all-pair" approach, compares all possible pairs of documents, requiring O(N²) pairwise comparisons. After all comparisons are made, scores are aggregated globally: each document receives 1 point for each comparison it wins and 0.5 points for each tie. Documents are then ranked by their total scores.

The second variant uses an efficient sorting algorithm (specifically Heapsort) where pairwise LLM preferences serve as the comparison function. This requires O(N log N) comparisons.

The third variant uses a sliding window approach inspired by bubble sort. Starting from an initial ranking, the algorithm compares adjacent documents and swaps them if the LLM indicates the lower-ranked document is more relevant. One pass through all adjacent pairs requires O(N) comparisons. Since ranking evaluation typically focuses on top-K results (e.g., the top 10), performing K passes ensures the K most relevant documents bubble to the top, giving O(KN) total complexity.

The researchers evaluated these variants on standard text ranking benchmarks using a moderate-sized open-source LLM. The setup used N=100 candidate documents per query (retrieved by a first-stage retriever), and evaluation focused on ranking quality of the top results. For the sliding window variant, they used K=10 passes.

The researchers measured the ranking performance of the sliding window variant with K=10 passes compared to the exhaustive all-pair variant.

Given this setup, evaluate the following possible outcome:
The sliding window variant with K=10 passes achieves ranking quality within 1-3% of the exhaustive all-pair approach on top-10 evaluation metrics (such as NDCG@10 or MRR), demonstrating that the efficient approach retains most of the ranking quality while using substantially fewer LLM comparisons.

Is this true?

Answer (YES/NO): YES